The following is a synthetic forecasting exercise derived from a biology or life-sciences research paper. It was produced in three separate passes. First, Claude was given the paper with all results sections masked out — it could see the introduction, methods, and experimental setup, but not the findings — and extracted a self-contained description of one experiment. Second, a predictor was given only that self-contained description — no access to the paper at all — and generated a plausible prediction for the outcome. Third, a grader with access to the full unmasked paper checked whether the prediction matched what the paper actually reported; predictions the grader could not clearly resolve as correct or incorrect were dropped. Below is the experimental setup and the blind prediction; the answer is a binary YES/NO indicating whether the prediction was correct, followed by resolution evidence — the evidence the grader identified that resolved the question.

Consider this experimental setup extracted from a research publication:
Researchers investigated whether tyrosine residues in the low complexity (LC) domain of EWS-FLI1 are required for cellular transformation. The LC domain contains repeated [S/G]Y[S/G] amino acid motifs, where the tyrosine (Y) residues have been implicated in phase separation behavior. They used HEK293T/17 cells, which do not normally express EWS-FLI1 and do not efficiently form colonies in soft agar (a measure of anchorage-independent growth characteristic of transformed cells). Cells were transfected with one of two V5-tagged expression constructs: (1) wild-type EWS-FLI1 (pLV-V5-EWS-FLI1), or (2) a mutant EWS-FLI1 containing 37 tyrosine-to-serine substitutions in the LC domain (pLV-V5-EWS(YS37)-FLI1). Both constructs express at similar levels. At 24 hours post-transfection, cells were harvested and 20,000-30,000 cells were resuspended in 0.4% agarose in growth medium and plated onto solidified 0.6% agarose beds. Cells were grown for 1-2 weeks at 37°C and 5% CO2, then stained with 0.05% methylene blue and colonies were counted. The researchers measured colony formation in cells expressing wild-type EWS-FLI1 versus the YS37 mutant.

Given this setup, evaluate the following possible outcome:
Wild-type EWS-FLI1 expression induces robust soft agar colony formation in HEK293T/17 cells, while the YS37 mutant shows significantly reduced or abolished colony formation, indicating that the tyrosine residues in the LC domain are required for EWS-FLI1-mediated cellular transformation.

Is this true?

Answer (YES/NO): NO